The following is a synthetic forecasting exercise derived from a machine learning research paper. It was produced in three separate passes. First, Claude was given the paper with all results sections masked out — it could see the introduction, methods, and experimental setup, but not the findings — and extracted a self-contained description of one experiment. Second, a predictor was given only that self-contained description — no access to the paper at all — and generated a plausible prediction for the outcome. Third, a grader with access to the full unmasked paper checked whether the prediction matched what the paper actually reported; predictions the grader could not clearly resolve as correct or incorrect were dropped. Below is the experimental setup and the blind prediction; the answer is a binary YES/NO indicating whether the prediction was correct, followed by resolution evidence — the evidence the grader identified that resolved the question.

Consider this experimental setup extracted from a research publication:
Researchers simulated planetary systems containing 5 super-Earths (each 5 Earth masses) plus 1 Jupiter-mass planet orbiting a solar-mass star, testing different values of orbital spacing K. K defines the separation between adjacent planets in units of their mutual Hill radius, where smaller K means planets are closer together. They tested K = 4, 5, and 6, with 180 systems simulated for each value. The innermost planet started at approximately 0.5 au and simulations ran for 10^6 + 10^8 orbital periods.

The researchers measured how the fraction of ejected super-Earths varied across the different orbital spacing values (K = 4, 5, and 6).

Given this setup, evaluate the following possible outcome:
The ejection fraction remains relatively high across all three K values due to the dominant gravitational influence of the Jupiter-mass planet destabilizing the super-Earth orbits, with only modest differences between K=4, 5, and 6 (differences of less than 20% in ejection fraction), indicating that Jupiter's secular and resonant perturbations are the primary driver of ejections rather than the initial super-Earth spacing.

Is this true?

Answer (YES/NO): NO